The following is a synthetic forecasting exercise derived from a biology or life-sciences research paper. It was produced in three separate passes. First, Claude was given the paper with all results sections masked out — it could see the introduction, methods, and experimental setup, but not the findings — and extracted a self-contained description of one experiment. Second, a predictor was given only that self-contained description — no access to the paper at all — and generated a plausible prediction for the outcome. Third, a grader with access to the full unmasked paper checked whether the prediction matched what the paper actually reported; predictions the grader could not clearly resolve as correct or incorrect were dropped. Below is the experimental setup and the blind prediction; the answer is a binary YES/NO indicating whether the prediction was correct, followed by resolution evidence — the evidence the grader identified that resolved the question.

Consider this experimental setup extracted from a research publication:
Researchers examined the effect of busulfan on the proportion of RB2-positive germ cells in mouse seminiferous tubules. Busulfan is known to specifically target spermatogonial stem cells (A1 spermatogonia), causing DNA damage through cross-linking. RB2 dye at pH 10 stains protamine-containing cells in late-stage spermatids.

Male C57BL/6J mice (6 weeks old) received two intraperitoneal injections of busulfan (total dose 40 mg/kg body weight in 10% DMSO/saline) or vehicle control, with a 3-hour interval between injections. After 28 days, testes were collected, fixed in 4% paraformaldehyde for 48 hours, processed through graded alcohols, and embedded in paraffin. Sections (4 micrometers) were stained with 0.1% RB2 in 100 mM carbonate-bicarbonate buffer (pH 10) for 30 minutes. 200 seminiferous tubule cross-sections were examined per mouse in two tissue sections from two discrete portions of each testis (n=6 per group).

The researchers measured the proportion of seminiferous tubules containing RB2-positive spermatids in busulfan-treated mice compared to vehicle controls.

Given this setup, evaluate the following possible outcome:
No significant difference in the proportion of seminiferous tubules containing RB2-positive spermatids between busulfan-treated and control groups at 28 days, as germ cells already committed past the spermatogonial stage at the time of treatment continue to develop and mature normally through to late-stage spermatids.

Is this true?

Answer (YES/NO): NO